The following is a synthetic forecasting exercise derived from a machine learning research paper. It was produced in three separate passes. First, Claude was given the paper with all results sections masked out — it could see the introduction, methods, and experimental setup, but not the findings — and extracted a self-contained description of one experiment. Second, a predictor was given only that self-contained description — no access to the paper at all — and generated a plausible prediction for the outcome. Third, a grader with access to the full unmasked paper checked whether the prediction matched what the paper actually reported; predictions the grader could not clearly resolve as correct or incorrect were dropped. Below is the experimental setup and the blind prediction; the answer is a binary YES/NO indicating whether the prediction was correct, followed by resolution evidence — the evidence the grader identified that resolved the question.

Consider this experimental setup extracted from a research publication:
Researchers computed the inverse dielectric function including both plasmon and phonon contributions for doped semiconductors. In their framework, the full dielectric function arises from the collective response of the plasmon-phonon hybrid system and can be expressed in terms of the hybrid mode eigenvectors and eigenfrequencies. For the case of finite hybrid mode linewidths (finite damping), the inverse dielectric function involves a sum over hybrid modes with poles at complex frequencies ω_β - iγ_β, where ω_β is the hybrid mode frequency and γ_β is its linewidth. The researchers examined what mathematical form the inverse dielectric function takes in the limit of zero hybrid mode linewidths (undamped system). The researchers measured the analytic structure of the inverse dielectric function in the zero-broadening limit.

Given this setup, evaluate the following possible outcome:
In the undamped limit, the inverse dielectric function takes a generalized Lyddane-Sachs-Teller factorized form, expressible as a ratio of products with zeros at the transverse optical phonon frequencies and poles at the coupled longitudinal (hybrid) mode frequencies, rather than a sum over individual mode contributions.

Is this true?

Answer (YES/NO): NO